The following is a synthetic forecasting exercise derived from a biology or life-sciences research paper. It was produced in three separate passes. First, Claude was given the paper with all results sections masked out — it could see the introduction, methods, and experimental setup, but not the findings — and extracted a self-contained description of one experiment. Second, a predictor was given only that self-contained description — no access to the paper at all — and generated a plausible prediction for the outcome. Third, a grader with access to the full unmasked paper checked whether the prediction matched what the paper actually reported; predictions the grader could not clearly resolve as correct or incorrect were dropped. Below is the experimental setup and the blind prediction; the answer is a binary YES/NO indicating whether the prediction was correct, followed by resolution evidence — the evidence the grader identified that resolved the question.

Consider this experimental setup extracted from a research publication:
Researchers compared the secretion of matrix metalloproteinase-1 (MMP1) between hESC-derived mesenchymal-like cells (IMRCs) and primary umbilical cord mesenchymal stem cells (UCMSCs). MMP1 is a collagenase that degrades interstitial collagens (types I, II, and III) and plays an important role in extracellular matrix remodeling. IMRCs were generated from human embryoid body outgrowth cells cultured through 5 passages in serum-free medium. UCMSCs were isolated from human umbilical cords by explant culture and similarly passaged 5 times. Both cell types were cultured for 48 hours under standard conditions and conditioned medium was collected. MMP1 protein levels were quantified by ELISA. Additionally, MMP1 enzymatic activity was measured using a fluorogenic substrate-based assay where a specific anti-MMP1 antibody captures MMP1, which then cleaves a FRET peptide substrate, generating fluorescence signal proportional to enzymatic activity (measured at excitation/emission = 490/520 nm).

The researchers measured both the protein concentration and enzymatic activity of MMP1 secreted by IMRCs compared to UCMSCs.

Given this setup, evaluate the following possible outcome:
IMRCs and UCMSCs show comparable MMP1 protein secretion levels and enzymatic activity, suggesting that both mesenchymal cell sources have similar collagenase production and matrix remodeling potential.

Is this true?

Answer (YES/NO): NO